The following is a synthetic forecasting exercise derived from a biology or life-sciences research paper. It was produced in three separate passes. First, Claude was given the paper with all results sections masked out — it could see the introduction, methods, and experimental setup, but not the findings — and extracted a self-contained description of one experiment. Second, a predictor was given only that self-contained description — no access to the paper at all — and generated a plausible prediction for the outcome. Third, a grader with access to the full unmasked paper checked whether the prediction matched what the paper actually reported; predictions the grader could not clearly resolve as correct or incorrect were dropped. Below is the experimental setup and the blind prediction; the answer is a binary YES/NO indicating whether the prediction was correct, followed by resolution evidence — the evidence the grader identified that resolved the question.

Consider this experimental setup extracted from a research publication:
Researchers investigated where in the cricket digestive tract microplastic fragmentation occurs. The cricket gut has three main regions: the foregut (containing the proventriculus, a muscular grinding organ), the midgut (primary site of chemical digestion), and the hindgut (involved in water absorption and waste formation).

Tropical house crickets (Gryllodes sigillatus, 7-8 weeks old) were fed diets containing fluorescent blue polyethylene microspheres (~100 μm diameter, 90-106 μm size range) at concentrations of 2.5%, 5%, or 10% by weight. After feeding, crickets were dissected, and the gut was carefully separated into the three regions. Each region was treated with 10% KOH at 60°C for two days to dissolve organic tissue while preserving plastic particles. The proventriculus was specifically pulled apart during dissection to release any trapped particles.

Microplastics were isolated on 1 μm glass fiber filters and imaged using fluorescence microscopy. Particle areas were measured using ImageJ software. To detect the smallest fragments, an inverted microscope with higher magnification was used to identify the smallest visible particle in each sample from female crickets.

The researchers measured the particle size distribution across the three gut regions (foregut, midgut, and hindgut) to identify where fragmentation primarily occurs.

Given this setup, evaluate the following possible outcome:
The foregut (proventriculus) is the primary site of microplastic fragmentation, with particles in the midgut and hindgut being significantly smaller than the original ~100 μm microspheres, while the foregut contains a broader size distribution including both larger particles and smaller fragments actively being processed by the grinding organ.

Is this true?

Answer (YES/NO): NO